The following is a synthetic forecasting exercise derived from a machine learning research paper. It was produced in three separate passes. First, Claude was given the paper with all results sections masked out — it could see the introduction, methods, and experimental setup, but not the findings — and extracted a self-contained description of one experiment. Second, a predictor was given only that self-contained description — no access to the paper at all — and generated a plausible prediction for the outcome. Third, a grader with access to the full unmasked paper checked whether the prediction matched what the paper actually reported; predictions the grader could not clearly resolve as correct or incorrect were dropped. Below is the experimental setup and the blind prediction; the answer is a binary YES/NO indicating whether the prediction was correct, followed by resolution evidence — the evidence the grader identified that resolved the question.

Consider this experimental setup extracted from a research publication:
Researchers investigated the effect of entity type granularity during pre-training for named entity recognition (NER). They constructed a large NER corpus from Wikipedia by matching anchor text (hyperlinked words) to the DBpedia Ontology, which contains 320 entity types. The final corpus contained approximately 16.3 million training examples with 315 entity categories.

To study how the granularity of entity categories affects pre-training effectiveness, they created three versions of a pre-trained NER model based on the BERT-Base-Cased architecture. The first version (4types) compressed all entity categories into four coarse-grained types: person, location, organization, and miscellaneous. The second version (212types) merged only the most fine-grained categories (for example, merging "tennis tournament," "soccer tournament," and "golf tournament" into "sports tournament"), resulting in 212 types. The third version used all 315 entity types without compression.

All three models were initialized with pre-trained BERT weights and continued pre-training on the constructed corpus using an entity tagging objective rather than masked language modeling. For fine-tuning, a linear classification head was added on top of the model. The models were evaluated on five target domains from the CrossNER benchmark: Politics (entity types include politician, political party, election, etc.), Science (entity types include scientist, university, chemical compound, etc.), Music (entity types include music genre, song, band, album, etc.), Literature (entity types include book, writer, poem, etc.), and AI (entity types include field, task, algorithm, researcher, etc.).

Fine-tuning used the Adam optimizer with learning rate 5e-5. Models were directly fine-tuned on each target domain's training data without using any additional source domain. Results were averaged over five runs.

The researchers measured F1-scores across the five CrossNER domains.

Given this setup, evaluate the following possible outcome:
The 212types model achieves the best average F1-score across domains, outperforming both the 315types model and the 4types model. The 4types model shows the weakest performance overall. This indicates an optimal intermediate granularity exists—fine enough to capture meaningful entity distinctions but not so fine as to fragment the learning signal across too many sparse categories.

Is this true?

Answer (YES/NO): NO